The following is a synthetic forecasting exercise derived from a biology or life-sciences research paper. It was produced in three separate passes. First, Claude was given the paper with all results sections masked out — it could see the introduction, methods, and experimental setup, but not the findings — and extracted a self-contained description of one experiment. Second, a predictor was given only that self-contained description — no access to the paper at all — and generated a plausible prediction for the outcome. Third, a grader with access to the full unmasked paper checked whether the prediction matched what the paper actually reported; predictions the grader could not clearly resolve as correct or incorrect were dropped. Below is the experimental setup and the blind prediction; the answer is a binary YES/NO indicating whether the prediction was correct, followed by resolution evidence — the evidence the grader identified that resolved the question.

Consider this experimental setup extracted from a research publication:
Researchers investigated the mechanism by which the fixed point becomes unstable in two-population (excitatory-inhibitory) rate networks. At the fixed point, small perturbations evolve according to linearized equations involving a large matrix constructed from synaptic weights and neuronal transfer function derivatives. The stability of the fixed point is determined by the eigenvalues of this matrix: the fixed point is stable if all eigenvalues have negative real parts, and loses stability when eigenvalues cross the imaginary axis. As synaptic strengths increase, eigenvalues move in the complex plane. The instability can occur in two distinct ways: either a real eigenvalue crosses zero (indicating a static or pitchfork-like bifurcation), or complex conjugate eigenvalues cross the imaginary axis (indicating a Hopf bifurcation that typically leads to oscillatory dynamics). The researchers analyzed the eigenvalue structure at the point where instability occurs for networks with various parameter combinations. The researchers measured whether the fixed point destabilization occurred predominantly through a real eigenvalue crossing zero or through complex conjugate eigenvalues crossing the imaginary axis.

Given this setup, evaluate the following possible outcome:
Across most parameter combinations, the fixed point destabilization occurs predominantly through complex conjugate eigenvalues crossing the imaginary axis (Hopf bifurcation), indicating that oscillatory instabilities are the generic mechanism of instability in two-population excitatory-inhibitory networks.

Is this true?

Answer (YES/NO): NO